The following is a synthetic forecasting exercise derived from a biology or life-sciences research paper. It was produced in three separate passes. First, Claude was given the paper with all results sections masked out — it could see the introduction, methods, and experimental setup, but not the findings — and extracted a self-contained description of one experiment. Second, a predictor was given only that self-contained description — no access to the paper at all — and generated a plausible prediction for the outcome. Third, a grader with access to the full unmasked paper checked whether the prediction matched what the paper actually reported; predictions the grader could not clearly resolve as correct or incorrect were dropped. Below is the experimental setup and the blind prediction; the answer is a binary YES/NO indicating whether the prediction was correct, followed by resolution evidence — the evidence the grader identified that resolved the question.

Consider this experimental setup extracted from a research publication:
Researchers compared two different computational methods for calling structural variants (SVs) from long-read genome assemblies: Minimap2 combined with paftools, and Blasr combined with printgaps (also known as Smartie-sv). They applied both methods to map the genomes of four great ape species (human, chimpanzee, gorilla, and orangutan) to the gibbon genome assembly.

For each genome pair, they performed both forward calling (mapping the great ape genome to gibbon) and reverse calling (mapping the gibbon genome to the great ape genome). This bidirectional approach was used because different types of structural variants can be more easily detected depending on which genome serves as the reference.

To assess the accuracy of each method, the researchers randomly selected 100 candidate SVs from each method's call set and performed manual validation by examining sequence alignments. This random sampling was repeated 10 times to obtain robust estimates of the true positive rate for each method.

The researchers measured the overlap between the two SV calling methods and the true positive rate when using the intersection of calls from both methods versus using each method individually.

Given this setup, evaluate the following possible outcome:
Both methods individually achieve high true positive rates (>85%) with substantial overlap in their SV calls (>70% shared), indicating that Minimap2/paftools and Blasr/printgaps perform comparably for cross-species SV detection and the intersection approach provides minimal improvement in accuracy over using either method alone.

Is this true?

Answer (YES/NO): NO